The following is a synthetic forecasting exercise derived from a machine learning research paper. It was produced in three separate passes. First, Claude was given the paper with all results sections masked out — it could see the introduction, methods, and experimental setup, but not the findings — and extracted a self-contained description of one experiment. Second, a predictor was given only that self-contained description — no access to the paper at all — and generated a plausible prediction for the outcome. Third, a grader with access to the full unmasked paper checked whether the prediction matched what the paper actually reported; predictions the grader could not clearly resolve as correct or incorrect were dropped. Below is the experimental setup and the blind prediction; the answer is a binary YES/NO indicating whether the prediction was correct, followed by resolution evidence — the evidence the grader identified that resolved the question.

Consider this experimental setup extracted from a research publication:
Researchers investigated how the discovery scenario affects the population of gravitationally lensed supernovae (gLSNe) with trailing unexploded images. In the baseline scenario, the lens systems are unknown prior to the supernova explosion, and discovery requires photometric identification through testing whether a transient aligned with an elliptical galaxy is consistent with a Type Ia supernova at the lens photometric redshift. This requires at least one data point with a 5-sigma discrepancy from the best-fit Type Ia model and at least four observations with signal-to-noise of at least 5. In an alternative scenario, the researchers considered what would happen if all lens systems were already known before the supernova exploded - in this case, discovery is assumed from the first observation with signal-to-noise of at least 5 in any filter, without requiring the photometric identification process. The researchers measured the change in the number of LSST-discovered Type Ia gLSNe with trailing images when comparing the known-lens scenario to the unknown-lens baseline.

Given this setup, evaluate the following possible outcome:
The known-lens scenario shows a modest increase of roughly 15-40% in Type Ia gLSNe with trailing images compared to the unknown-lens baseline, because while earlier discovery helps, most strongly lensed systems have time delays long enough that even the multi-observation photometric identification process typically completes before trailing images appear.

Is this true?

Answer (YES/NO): YES